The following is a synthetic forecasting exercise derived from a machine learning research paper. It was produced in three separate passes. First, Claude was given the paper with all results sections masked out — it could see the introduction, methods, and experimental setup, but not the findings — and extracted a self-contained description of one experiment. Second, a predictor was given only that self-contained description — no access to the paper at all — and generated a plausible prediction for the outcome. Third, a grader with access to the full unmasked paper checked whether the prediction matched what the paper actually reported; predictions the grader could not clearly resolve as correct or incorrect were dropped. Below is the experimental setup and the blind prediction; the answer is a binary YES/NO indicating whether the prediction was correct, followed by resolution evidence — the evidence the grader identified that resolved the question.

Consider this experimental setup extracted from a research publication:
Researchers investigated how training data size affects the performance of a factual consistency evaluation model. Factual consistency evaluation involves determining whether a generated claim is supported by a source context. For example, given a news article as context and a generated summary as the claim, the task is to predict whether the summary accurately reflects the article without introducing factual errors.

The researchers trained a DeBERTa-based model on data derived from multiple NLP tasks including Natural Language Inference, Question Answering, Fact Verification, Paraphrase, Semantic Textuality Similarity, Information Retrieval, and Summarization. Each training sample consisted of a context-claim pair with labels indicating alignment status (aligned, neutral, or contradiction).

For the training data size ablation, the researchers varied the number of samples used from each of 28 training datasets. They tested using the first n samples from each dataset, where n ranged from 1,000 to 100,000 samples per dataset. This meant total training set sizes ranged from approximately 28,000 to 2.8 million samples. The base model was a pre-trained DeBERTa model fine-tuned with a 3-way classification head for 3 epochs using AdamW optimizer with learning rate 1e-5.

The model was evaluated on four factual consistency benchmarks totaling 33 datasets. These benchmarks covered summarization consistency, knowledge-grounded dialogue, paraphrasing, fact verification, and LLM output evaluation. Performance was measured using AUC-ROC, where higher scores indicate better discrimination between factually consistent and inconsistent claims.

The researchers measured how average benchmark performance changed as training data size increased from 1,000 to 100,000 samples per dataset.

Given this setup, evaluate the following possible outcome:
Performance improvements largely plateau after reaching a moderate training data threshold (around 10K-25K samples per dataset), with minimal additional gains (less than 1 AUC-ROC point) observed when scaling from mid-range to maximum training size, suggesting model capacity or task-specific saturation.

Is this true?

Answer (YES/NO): NO